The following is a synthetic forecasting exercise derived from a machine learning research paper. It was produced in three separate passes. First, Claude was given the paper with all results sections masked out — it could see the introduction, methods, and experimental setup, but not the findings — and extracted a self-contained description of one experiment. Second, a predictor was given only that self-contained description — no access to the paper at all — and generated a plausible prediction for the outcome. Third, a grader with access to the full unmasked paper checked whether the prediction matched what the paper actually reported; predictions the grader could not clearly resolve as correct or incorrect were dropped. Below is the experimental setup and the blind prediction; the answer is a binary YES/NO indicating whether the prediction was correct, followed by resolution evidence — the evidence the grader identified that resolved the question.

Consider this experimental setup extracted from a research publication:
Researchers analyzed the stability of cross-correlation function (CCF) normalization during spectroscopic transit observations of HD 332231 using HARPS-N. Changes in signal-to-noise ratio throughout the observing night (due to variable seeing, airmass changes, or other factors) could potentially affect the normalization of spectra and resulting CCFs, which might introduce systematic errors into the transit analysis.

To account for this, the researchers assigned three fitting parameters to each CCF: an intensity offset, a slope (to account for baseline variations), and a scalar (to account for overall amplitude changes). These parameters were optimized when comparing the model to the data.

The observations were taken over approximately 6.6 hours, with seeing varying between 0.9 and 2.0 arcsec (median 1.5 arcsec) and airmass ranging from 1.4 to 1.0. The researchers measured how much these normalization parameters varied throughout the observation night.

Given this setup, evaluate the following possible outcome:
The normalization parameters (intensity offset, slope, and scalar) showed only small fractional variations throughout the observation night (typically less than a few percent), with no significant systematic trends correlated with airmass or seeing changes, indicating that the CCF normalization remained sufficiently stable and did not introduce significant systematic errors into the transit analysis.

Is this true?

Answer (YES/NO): YES